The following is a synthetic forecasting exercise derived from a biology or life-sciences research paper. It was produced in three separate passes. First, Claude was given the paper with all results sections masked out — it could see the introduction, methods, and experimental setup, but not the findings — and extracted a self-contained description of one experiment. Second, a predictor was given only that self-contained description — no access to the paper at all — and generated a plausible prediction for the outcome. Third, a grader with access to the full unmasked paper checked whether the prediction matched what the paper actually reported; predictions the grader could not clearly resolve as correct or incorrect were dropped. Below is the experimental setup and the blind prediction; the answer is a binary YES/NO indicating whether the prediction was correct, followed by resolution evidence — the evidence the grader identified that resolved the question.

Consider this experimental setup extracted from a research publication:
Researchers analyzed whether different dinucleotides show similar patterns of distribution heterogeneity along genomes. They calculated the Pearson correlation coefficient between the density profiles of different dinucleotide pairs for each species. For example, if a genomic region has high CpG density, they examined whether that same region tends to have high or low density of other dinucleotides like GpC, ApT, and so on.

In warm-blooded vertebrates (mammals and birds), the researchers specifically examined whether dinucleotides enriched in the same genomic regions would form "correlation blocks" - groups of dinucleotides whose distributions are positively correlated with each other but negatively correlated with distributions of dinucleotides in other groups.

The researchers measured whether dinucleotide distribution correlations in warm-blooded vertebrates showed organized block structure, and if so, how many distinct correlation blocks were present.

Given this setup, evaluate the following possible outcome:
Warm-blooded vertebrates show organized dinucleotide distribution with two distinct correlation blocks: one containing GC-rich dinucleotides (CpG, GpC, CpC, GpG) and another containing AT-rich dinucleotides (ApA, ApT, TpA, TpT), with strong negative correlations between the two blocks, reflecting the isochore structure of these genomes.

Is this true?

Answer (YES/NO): YES